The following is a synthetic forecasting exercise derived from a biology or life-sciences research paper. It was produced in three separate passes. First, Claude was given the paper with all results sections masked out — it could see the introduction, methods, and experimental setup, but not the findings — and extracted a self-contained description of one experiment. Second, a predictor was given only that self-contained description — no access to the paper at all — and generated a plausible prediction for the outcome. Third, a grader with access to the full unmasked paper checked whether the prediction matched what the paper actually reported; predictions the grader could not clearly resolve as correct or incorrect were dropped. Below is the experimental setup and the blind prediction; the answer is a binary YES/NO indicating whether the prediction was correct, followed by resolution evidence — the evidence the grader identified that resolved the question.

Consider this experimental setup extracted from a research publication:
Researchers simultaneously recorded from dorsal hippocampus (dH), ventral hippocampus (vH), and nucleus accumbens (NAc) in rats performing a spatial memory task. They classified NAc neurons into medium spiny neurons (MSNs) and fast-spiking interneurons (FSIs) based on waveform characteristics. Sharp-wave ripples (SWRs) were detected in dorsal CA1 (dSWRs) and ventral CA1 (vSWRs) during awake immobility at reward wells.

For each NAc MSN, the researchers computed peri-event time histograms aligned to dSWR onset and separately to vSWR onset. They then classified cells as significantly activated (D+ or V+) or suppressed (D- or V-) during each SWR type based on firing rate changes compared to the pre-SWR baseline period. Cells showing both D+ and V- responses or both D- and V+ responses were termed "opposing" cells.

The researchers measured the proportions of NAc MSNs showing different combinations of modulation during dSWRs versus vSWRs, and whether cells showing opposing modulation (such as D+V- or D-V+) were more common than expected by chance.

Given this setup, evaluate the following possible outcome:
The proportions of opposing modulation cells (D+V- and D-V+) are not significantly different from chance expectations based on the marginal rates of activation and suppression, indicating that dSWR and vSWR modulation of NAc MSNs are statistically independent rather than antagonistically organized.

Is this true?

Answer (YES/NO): NO